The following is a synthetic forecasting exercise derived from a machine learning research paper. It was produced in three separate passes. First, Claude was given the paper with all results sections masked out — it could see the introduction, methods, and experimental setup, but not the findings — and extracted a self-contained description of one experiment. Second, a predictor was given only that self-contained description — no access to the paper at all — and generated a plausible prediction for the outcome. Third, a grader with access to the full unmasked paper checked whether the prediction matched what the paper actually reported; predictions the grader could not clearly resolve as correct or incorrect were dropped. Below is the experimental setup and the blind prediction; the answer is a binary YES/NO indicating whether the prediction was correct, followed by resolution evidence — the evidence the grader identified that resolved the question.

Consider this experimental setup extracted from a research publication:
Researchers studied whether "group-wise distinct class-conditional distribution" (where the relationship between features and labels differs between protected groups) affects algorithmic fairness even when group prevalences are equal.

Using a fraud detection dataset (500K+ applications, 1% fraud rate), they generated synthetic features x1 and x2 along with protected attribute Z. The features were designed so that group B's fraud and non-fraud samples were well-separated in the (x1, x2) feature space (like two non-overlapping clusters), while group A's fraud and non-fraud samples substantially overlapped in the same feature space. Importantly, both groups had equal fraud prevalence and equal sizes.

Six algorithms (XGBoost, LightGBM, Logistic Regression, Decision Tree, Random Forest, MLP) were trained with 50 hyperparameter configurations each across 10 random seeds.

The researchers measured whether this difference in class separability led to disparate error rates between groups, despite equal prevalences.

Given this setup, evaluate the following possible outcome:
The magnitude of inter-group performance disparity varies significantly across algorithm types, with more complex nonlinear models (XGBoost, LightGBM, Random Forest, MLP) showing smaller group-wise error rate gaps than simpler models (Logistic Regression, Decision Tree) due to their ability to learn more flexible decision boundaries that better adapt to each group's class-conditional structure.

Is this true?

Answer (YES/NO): NO